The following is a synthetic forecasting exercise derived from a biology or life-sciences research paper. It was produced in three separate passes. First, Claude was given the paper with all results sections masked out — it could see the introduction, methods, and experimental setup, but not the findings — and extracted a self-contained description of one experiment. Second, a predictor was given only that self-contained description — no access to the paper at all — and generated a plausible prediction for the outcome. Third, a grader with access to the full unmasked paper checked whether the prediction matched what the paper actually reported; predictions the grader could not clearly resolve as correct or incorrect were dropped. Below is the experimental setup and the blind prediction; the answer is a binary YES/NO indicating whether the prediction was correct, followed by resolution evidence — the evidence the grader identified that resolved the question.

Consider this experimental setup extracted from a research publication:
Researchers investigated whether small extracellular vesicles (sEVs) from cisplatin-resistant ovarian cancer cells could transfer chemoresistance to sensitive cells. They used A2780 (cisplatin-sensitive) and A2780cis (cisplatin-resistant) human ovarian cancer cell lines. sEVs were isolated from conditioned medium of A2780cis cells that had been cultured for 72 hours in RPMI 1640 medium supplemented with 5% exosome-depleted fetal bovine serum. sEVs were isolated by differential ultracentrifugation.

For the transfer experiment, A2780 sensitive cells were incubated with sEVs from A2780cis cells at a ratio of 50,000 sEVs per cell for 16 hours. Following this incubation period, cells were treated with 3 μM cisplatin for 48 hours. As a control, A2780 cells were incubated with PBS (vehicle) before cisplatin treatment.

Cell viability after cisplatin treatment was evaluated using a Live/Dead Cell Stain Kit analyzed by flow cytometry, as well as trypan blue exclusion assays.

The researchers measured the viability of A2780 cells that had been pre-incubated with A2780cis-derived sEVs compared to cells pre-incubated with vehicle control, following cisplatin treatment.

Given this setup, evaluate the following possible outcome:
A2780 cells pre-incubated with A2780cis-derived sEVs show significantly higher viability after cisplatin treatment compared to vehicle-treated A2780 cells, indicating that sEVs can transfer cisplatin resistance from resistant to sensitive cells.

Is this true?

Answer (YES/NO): NO